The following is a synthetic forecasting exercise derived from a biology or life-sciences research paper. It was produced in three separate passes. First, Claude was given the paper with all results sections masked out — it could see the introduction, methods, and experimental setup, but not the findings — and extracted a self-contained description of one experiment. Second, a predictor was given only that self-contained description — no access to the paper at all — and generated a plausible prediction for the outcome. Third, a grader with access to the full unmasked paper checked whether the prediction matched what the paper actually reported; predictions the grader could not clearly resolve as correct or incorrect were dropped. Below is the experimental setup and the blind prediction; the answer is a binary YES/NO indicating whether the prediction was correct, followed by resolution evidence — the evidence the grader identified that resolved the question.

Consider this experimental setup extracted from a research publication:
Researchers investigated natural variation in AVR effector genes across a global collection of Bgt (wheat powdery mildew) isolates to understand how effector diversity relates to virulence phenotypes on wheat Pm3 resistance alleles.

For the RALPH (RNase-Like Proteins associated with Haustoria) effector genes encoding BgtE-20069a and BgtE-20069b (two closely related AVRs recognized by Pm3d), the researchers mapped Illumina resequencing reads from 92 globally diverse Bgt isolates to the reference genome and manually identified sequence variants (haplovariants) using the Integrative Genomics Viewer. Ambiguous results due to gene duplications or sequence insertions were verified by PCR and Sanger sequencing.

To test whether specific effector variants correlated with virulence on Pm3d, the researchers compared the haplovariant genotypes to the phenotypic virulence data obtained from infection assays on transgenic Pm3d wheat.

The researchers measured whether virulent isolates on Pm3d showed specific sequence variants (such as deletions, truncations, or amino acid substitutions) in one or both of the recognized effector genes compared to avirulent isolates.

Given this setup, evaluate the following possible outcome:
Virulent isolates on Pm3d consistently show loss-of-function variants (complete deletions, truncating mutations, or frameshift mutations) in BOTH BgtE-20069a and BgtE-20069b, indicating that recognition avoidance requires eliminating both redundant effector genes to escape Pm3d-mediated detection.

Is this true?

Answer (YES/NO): NO